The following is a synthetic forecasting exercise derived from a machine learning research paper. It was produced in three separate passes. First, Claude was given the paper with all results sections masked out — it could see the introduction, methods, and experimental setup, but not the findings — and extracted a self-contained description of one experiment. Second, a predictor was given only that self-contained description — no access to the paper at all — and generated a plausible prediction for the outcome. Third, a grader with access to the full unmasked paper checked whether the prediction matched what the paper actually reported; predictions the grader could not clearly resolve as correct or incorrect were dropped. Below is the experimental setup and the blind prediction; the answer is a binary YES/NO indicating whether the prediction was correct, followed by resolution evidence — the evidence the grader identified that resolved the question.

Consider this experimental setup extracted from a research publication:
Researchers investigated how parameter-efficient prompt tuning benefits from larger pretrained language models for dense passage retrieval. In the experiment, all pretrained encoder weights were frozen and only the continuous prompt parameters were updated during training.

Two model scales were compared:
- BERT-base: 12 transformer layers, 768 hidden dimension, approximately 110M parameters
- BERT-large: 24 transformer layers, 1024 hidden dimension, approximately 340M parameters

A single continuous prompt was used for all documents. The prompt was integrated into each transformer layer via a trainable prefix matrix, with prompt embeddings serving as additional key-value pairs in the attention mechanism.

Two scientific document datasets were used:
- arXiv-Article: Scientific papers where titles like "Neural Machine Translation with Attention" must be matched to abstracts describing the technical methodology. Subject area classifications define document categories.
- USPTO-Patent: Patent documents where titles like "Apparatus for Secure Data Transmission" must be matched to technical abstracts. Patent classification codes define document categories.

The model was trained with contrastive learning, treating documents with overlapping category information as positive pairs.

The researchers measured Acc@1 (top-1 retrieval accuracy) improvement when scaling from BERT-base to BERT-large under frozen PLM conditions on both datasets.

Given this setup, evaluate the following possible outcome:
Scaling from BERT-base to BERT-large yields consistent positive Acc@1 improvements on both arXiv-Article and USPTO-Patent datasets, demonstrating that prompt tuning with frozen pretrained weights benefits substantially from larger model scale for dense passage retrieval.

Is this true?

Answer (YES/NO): YES